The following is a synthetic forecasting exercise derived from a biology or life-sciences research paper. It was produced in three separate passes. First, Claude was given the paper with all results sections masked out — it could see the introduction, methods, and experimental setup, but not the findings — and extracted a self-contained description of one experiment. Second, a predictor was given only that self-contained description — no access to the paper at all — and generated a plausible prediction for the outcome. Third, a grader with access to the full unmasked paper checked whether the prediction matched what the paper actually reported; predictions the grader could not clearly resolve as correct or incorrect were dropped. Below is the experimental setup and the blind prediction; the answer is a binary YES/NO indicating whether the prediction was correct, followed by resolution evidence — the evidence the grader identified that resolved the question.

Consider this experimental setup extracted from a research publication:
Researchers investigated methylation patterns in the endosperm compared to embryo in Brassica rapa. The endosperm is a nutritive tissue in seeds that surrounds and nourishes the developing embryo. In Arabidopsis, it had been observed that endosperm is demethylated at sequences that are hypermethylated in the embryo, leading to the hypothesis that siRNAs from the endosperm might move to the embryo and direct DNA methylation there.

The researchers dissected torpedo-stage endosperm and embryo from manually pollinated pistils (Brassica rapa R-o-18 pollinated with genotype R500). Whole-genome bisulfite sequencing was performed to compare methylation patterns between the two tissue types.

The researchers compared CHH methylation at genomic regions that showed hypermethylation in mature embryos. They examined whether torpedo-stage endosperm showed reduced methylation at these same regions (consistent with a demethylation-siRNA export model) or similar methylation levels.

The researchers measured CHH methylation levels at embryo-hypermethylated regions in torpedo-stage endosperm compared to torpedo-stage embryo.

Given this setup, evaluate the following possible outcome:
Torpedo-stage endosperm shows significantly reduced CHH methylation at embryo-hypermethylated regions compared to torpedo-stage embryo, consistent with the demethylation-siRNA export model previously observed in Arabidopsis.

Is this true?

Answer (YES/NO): NO